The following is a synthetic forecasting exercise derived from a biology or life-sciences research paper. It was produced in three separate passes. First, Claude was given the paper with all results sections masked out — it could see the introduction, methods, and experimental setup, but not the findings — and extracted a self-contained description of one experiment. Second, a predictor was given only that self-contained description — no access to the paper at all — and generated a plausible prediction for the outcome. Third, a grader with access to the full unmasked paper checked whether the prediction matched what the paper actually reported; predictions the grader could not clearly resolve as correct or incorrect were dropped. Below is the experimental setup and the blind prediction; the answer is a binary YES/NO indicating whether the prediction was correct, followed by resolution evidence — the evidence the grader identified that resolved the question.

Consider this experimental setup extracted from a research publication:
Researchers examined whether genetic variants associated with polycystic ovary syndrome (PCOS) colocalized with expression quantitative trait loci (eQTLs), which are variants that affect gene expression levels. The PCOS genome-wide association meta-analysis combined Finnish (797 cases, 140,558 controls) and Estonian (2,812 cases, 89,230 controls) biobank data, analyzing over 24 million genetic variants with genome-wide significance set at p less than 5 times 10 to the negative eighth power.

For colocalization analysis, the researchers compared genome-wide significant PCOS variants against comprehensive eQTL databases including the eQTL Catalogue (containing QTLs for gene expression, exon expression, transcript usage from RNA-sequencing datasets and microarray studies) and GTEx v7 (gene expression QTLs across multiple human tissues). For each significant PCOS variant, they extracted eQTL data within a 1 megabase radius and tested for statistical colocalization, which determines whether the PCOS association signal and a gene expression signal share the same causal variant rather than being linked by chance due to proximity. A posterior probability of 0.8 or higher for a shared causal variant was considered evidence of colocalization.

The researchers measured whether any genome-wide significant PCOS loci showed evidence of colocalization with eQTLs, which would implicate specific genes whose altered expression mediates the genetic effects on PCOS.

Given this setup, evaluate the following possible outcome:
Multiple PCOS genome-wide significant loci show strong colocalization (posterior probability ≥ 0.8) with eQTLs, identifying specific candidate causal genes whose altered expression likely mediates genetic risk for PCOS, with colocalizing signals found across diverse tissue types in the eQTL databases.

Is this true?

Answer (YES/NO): NO